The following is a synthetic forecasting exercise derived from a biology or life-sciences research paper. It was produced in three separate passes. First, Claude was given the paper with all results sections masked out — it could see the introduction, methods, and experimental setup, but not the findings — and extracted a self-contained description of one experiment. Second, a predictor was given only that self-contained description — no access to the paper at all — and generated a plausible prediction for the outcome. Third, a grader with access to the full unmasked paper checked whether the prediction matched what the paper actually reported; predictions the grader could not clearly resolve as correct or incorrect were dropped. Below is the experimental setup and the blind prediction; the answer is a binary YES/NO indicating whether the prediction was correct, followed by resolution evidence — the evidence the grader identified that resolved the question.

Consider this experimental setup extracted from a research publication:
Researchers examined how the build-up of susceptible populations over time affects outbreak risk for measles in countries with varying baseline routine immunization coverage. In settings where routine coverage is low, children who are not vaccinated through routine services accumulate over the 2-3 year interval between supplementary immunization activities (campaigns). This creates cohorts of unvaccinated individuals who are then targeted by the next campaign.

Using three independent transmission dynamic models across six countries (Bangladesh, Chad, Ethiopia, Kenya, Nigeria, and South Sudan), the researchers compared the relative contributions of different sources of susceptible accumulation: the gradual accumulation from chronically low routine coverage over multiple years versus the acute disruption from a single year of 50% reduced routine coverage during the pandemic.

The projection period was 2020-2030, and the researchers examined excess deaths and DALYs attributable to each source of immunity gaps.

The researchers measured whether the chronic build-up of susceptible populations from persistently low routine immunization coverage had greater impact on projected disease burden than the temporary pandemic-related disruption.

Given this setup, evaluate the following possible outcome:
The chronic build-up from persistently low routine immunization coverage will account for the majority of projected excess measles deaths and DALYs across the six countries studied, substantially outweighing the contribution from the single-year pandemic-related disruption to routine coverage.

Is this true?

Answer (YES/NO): YES